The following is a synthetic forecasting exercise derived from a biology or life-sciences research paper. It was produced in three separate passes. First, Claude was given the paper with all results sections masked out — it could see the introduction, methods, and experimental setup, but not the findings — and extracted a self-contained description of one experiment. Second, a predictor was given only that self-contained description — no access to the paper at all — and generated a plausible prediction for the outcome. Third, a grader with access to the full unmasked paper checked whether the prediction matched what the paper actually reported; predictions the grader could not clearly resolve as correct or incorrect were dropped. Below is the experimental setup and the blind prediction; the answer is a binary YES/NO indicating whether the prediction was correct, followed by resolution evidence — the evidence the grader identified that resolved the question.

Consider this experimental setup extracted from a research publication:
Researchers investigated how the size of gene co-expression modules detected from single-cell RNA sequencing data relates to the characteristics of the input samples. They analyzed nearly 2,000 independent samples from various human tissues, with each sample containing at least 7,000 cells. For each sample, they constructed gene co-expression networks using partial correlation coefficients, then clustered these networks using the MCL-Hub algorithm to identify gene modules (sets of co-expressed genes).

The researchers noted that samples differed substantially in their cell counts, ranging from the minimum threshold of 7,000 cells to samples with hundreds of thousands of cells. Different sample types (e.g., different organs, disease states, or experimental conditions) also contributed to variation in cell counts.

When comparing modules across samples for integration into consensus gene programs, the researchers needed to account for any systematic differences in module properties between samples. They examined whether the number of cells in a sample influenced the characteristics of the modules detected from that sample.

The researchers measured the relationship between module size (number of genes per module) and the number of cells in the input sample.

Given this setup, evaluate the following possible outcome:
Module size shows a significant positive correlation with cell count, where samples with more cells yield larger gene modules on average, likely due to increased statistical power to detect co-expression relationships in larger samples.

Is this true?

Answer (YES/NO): YES